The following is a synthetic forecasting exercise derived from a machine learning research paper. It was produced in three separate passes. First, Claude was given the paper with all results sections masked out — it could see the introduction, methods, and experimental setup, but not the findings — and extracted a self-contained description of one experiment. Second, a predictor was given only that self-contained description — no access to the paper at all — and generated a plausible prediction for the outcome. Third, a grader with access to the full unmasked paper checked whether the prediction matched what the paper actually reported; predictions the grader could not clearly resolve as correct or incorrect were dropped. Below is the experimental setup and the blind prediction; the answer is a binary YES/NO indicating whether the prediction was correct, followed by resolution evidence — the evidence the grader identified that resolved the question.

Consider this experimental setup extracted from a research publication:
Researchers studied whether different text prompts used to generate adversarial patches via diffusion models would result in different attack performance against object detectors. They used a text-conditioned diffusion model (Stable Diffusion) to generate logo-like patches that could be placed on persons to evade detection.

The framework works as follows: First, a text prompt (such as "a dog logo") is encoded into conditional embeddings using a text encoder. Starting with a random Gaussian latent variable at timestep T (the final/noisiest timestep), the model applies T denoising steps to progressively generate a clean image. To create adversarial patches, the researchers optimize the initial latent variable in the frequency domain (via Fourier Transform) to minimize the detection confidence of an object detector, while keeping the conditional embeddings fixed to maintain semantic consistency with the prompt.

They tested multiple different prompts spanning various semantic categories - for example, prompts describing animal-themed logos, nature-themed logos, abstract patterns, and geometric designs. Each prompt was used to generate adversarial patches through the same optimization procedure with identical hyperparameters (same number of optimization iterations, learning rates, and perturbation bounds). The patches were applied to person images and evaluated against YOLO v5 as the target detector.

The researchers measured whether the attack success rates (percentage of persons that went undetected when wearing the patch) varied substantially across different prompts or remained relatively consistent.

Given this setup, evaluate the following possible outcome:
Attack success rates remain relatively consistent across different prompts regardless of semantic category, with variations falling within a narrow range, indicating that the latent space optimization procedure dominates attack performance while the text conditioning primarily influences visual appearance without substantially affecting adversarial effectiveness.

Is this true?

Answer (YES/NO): NO